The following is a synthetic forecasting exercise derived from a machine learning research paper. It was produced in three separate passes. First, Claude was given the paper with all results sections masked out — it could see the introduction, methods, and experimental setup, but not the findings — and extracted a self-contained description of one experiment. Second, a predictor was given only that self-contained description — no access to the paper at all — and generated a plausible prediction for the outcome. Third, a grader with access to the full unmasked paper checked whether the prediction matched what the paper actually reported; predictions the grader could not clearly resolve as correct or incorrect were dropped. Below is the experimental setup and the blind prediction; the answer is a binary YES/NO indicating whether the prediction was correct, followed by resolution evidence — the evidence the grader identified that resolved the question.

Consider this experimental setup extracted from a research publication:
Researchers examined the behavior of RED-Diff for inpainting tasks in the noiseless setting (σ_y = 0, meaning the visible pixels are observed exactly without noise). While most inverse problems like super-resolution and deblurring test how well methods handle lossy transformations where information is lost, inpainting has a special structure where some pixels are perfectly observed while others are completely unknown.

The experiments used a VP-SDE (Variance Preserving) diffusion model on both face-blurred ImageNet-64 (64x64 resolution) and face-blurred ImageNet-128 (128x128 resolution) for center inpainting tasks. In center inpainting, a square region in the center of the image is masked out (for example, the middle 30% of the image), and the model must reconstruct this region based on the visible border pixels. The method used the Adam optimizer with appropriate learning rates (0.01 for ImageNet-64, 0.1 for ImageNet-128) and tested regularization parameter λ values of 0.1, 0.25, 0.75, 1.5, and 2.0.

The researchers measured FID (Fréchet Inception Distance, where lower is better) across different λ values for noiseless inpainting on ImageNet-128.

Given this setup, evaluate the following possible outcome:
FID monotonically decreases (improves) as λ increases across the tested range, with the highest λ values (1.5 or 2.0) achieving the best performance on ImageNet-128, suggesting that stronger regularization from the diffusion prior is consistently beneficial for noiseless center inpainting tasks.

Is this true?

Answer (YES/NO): NO